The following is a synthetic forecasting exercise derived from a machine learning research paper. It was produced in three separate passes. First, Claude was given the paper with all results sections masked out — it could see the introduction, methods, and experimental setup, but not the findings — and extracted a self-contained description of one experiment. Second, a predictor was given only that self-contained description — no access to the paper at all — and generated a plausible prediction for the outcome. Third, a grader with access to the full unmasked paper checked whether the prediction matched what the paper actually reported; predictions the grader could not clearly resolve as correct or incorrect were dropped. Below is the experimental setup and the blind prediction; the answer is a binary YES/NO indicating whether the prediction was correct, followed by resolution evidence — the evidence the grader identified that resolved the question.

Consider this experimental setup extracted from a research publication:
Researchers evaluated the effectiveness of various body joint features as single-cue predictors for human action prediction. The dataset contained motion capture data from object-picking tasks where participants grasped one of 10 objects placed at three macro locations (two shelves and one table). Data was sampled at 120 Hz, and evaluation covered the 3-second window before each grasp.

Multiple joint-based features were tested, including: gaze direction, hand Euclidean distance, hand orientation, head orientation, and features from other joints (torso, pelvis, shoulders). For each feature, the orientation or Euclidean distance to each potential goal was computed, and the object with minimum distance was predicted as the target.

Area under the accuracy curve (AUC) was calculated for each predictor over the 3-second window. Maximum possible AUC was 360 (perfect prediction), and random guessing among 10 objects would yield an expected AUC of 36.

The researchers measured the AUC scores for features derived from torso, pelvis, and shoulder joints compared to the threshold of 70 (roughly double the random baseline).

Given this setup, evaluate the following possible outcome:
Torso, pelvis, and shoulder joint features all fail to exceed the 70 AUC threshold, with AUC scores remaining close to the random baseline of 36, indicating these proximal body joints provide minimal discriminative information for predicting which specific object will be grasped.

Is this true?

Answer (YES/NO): NO